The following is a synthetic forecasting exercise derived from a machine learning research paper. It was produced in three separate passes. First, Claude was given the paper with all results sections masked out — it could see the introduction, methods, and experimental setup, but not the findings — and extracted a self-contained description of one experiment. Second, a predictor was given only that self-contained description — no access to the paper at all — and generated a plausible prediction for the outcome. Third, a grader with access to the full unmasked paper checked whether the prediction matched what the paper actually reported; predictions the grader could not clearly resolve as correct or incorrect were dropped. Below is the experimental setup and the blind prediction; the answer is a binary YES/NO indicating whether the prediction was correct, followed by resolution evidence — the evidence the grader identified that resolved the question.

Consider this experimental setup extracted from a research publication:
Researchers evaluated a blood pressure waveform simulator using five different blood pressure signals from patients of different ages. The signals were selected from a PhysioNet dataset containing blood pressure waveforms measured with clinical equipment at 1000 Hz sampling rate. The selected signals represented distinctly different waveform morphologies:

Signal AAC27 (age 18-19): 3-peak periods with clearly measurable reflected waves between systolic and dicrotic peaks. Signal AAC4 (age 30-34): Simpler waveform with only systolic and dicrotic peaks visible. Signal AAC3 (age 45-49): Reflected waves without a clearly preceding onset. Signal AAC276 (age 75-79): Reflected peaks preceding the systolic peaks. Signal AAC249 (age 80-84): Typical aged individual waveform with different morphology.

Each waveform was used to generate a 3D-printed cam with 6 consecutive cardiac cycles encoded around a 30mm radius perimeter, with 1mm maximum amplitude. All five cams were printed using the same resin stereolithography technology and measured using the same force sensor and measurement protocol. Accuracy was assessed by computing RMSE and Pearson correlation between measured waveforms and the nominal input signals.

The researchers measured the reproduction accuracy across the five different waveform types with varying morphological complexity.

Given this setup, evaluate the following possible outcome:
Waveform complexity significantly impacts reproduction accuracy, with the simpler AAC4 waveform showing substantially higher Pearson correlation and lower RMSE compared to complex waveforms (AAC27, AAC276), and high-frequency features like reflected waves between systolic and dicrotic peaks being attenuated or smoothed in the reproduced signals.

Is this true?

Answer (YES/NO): NO